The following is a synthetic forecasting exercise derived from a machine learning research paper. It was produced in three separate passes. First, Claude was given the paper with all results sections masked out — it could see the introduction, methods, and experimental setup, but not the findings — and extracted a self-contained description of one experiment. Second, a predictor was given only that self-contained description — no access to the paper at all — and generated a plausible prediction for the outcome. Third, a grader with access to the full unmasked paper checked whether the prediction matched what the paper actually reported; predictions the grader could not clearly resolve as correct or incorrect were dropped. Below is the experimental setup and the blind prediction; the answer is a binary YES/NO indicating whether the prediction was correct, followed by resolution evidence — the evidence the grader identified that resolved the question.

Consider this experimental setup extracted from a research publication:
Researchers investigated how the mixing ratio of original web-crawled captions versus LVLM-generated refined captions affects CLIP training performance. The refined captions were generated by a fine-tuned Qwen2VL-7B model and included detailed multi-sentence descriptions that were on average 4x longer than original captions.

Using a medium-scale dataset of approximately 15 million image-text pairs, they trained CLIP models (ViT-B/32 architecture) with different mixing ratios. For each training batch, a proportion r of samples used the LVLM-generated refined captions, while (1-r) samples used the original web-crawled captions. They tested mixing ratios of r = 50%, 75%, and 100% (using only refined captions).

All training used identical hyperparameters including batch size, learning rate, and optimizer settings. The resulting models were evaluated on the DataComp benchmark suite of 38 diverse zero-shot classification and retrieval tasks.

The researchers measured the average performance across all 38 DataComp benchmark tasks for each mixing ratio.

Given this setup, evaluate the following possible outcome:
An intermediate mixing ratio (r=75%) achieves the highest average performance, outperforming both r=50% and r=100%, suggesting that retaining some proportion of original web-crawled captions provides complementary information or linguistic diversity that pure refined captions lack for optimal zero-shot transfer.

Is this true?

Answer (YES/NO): YES